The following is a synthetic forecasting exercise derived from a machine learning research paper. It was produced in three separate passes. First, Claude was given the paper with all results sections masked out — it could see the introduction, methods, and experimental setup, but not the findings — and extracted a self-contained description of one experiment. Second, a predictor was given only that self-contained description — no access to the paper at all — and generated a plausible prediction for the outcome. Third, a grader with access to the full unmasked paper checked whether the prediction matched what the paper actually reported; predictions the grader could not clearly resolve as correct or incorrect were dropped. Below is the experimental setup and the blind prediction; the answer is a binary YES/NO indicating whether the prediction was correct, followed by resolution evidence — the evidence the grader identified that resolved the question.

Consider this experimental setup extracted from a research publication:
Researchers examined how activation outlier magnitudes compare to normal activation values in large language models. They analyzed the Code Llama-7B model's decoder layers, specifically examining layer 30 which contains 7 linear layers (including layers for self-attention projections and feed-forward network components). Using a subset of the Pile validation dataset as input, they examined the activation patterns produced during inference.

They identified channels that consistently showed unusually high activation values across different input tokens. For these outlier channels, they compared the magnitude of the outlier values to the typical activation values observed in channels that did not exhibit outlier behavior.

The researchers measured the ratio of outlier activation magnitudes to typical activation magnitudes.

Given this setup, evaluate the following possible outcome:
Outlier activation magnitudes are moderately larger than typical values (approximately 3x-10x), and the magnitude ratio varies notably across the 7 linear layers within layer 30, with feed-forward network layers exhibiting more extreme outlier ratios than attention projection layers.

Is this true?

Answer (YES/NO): NO